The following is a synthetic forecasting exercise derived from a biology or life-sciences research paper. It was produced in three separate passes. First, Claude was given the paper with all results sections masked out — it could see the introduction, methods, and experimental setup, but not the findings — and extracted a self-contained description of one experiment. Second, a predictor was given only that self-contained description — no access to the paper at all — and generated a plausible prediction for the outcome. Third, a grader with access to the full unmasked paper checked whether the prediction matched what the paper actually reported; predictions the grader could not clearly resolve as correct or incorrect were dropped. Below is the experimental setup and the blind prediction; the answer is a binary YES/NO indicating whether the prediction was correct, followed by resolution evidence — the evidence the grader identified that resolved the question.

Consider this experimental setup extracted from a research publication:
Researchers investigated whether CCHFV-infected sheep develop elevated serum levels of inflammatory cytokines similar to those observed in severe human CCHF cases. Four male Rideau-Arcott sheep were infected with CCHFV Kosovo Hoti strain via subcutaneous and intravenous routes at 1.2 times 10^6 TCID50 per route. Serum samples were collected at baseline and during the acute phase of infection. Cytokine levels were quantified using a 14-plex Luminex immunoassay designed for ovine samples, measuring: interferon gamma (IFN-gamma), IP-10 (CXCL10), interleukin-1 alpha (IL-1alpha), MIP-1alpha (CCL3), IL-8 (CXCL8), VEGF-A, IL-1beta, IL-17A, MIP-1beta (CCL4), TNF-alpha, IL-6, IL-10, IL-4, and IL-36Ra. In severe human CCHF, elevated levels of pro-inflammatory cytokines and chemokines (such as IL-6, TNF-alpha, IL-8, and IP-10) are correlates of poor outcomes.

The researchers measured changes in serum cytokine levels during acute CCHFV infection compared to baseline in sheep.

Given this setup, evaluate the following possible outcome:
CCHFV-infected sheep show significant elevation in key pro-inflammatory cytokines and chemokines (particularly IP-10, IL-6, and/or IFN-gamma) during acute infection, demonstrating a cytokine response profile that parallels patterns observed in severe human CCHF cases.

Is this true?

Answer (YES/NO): NO